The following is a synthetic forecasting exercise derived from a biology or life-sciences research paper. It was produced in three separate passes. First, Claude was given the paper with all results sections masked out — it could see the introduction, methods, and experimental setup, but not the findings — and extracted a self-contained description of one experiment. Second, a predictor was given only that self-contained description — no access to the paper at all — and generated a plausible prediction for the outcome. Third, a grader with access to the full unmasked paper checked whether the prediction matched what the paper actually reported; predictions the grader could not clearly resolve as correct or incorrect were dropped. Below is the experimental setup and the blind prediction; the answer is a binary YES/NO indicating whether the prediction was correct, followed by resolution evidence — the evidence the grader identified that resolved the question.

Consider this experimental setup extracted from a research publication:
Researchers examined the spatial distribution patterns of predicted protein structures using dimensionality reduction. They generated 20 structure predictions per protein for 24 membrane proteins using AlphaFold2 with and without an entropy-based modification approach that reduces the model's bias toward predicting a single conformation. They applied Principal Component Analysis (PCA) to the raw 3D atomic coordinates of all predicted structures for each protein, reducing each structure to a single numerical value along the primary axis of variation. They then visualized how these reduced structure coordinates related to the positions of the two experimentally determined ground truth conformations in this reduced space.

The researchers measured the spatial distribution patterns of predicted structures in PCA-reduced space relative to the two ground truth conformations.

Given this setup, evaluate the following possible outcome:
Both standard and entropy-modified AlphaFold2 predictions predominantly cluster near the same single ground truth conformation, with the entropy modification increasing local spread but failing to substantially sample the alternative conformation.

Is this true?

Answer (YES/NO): NO